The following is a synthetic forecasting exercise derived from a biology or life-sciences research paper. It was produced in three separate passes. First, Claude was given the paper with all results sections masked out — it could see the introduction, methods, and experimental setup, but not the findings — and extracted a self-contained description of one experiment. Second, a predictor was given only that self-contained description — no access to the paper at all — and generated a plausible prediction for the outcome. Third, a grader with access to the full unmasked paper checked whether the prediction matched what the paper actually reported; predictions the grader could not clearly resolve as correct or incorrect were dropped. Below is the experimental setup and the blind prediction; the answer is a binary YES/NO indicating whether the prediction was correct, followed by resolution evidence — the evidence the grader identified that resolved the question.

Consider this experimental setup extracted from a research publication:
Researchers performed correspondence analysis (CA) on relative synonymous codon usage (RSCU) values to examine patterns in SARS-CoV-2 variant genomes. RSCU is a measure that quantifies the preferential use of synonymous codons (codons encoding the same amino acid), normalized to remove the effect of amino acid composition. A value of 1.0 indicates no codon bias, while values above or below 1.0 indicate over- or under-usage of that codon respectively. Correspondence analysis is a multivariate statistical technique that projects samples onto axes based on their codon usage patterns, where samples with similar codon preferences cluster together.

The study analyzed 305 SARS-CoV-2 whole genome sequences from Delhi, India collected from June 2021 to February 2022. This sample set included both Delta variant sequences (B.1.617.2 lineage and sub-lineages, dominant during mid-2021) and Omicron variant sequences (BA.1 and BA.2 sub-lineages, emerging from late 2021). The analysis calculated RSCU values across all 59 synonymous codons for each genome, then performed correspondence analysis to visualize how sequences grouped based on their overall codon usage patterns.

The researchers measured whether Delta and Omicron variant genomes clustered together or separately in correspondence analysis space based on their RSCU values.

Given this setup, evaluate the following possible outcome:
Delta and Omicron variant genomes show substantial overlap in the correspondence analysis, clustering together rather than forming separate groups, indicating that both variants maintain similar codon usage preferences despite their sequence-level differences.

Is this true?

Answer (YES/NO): NO